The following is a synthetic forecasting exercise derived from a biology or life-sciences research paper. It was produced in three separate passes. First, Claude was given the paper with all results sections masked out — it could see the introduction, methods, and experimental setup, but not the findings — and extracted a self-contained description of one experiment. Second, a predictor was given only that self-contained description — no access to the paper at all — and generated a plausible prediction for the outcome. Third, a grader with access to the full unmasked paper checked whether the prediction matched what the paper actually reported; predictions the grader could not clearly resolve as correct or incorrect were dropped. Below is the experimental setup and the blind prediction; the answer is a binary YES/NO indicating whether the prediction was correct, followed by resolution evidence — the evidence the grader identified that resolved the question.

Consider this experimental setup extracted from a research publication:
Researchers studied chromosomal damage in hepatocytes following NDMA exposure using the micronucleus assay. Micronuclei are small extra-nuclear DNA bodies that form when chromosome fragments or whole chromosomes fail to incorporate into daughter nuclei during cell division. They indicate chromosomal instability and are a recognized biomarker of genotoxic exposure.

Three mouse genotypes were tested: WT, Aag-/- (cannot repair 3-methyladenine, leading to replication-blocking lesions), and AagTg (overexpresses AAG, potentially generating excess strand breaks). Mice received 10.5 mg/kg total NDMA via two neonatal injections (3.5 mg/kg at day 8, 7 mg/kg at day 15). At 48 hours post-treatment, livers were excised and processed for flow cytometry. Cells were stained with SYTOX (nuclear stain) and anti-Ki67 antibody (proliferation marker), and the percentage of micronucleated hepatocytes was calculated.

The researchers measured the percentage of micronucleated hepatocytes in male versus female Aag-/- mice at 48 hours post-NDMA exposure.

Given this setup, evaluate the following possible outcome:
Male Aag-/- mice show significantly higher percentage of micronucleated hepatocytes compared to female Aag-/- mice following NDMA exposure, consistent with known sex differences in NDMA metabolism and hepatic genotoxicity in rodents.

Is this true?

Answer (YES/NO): NO